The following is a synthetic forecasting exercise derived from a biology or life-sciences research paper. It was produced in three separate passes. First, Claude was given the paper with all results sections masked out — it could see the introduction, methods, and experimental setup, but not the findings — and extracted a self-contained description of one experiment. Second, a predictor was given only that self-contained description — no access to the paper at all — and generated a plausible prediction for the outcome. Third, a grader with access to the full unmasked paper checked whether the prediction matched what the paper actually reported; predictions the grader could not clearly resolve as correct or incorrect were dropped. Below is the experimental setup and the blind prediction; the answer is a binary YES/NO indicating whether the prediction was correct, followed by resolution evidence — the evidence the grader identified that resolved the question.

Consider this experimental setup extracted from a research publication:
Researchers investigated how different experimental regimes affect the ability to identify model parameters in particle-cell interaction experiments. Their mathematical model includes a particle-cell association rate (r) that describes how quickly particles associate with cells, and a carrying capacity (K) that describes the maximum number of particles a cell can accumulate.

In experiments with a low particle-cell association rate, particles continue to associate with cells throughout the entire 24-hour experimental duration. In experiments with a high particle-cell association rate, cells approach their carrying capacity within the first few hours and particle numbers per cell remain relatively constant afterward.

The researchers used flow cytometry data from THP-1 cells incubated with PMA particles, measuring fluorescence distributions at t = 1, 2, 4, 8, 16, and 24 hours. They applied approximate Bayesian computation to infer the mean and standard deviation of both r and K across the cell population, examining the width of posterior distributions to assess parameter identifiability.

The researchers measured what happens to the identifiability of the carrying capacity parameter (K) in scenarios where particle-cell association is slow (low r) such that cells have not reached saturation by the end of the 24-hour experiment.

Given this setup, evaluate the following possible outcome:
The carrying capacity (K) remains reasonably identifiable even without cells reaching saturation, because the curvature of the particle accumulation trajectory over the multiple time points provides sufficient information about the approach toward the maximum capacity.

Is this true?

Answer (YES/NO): NO